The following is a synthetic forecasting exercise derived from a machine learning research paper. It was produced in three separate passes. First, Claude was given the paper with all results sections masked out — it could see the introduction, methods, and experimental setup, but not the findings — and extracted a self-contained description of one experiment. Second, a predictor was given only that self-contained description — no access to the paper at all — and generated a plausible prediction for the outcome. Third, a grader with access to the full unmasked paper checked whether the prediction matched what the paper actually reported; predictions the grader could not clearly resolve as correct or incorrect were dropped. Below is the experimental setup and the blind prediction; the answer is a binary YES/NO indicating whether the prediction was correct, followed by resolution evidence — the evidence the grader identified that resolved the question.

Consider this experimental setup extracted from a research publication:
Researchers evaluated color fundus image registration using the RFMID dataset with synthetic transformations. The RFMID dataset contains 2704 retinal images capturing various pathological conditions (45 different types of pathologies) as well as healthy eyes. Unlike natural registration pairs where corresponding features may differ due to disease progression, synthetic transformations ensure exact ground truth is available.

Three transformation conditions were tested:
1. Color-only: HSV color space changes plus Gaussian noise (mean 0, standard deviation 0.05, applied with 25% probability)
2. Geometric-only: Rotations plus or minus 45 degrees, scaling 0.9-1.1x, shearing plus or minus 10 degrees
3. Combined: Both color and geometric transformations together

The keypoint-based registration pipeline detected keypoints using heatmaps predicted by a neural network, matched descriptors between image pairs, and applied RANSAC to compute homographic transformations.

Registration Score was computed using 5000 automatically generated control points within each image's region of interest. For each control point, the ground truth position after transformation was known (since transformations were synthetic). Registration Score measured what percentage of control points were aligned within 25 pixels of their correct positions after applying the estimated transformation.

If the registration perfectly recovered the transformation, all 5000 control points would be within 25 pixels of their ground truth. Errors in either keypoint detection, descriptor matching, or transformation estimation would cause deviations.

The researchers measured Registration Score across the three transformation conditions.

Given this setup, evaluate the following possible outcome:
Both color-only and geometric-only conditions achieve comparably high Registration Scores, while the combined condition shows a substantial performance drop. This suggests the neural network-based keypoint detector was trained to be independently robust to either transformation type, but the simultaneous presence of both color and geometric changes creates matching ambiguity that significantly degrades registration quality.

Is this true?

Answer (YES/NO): NO